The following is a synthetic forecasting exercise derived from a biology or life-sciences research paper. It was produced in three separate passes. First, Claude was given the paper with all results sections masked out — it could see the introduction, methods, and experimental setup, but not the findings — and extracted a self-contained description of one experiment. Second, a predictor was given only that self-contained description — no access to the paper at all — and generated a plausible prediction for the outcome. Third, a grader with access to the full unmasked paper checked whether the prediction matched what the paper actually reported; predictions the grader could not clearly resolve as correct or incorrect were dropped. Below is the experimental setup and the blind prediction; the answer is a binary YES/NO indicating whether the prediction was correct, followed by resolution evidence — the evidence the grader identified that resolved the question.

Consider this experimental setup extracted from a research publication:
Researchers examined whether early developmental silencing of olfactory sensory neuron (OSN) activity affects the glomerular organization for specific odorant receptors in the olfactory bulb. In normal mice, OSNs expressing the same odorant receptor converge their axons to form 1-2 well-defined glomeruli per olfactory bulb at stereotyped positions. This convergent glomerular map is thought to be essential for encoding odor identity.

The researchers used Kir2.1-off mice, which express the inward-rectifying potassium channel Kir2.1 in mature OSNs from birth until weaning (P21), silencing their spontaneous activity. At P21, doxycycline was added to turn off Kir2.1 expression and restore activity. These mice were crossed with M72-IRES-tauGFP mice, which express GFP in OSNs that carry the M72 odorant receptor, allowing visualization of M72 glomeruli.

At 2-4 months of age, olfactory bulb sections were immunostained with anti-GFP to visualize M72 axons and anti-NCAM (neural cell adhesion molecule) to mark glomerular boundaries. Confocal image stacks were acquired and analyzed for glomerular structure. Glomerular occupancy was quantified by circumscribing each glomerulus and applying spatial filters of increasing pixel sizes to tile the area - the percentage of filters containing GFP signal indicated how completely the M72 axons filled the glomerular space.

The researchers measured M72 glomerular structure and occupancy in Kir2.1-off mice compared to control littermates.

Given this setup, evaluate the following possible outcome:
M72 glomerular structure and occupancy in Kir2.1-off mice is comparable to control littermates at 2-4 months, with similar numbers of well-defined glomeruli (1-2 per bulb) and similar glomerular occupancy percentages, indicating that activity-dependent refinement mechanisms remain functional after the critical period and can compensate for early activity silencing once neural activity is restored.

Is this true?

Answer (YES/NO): NO